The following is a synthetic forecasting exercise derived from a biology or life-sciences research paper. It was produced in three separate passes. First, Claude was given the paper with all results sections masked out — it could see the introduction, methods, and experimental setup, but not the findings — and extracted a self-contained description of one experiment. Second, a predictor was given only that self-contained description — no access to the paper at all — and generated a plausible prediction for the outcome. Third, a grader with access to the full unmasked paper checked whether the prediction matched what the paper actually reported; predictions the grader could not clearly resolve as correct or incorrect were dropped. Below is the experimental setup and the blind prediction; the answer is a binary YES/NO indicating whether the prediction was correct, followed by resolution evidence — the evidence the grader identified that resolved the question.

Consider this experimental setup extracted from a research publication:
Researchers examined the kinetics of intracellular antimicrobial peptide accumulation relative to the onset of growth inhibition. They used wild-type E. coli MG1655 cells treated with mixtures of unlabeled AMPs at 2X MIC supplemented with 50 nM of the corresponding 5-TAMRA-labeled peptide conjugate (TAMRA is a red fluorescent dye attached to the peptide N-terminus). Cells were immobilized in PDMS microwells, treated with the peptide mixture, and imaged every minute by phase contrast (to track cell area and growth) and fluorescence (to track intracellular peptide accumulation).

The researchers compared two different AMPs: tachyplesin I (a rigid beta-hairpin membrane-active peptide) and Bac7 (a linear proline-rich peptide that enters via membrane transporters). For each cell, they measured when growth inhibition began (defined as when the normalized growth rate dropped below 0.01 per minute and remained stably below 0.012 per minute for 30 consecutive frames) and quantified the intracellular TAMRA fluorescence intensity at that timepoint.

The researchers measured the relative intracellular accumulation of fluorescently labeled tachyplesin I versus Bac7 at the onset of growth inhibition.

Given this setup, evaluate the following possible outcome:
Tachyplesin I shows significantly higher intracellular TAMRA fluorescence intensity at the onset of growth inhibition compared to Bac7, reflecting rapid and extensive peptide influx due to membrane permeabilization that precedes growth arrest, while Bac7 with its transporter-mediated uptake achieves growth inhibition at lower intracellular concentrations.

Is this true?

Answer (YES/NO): YES